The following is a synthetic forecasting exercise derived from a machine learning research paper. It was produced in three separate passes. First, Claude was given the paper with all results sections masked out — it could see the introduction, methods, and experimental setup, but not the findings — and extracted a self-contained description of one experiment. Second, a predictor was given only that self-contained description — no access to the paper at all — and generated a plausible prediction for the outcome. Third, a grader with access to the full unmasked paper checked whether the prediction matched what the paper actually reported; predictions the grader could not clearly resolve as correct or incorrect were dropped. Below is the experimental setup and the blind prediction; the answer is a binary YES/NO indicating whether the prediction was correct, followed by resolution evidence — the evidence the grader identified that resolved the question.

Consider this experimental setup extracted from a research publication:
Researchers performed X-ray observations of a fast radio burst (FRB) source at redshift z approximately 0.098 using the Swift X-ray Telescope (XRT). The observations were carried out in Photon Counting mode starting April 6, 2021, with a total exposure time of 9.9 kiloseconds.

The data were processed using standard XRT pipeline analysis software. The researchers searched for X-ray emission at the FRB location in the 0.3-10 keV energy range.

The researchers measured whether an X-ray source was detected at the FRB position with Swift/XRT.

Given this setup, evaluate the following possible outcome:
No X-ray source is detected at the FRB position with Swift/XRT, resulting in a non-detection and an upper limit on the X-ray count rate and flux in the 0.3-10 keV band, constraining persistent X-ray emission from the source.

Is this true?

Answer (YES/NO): YES